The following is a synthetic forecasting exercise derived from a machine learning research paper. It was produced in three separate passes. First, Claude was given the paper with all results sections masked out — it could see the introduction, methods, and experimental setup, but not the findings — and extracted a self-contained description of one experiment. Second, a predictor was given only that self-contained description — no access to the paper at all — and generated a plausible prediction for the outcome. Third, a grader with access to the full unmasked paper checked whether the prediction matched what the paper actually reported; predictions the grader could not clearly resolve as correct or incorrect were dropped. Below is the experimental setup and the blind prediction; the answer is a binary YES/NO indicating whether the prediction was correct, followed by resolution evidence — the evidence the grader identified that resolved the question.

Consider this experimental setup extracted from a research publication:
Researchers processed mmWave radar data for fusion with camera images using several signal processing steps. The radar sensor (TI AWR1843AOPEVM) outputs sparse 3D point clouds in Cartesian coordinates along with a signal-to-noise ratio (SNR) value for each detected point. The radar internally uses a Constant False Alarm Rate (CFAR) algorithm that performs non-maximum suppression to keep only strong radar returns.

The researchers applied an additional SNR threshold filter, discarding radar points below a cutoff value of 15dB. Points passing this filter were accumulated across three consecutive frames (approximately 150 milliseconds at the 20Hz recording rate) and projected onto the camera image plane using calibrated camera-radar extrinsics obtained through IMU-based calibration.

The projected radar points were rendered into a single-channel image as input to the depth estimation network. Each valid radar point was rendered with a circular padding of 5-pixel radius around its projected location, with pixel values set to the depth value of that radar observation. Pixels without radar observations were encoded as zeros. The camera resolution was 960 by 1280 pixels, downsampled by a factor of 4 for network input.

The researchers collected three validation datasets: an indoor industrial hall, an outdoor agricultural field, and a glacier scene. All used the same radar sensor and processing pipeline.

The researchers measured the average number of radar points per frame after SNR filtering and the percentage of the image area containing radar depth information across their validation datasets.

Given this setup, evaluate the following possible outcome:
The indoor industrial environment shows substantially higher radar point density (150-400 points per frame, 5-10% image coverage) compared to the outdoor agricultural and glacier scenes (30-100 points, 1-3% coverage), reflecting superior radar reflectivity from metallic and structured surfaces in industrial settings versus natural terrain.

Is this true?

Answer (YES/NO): NO